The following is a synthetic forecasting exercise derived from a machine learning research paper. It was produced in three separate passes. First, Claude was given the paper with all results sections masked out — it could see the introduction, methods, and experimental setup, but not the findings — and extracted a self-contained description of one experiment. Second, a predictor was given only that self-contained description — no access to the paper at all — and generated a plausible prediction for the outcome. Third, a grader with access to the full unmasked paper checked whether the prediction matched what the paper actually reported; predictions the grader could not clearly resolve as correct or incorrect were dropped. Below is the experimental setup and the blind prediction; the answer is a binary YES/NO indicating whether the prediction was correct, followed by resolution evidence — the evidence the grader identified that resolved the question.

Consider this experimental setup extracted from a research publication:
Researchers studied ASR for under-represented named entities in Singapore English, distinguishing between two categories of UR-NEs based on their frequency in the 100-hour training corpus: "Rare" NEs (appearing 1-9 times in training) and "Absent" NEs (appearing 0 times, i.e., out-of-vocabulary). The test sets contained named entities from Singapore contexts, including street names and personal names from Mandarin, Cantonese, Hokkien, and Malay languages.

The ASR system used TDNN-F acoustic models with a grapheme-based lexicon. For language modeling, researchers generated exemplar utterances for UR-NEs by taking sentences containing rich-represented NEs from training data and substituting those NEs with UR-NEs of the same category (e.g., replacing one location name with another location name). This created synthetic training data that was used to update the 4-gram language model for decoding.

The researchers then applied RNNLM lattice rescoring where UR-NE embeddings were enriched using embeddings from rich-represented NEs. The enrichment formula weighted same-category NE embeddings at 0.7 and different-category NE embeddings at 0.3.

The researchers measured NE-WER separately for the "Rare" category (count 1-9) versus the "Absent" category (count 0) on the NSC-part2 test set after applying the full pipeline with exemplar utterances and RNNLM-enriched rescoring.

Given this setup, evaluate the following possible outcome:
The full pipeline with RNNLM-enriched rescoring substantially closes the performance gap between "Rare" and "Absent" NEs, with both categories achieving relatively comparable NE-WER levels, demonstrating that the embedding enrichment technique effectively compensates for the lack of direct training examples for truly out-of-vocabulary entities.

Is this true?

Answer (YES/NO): NO